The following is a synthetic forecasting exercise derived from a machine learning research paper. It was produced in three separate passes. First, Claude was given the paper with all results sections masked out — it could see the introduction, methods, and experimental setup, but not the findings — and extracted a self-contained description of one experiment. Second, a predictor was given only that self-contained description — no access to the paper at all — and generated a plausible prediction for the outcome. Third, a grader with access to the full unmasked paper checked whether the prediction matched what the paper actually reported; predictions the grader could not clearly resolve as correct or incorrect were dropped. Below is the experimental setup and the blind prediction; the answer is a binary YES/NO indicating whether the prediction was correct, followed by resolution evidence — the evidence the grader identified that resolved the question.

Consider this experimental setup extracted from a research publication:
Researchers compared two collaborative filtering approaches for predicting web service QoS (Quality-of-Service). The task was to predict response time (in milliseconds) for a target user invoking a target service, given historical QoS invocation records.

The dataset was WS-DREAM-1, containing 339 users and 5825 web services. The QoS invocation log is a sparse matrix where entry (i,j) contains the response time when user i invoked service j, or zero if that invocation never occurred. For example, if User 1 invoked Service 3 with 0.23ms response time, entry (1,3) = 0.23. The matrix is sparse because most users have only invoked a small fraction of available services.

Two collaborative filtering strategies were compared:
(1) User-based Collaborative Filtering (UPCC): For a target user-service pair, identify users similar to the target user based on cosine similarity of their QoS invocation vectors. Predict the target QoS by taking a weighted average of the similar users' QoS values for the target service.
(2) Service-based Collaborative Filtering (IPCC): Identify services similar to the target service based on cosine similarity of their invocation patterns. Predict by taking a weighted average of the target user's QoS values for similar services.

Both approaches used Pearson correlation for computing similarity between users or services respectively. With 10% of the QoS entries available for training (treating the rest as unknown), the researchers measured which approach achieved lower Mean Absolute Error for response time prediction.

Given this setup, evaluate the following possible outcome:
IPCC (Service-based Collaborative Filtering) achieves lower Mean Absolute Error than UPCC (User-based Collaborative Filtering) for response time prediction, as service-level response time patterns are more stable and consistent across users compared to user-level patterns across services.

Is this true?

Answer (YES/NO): NO